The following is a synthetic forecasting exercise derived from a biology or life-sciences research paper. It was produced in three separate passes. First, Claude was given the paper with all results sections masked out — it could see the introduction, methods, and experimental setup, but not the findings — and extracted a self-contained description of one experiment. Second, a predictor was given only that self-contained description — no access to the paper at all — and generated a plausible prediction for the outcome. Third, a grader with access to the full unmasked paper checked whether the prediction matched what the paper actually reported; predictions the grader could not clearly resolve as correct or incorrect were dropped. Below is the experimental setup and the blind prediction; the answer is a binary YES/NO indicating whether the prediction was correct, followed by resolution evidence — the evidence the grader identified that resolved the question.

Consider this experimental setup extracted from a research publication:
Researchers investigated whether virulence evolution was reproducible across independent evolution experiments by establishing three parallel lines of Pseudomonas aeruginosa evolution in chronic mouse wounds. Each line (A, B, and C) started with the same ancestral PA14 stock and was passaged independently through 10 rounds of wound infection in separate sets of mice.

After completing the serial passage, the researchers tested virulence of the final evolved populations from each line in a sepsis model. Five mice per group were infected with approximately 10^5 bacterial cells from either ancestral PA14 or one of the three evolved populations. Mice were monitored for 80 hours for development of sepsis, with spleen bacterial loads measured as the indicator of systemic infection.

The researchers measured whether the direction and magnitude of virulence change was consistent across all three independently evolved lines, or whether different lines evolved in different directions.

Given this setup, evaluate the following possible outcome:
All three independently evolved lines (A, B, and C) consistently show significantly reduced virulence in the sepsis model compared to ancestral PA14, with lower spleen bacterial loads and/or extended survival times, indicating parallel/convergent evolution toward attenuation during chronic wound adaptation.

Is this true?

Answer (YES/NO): NO